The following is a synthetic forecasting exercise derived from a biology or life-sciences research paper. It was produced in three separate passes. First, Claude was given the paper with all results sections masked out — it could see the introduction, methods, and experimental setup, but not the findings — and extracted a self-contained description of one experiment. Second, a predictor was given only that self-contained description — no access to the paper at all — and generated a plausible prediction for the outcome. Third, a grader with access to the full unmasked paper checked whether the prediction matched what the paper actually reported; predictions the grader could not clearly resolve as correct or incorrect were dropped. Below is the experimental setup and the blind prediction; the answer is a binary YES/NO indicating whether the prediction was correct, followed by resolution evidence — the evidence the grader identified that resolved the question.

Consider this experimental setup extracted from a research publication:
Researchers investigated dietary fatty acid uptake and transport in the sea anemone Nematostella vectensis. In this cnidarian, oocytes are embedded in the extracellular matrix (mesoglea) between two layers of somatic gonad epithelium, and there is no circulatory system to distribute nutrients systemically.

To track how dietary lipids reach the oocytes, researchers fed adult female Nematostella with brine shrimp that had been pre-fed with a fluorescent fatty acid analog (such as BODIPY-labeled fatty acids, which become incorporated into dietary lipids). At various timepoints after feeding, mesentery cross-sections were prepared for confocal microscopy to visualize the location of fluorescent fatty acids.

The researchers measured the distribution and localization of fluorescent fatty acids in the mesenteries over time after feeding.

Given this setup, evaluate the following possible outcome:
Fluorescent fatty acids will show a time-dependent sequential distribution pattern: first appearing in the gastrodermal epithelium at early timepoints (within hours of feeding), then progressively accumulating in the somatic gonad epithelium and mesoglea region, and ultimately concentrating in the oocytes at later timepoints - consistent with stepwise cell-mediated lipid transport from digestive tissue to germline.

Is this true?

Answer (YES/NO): NO